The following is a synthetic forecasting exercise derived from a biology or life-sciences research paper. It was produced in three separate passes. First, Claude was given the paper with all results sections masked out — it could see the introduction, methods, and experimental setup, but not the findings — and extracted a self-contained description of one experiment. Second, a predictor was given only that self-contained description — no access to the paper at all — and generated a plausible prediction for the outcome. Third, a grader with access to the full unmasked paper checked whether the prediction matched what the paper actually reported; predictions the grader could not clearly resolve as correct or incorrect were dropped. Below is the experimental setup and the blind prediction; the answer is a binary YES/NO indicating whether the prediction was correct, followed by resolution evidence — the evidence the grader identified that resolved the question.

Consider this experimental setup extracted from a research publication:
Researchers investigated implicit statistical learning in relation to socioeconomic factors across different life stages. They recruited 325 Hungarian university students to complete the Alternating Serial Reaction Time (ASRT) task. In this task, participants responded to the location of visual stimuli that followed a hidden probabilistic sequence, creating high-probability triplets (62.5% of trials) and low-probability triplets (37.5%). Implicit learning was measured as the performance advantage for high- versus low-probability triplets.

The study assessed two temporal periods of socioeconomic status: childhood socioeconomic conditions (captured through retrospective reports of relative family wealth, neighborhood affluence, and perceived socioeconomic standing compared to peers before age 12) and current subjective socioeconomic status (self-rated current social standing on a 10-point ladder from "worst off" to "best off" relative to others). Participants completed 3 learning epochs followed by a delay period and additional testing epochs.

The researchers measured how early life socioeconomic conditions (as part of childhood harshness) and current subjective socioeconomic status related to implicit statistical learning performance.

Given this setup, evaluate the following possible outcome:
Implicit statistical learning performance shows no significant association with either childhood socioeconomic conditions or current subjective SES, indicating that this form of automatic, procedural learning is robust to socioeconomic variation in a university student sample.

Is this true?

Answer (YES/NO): NO